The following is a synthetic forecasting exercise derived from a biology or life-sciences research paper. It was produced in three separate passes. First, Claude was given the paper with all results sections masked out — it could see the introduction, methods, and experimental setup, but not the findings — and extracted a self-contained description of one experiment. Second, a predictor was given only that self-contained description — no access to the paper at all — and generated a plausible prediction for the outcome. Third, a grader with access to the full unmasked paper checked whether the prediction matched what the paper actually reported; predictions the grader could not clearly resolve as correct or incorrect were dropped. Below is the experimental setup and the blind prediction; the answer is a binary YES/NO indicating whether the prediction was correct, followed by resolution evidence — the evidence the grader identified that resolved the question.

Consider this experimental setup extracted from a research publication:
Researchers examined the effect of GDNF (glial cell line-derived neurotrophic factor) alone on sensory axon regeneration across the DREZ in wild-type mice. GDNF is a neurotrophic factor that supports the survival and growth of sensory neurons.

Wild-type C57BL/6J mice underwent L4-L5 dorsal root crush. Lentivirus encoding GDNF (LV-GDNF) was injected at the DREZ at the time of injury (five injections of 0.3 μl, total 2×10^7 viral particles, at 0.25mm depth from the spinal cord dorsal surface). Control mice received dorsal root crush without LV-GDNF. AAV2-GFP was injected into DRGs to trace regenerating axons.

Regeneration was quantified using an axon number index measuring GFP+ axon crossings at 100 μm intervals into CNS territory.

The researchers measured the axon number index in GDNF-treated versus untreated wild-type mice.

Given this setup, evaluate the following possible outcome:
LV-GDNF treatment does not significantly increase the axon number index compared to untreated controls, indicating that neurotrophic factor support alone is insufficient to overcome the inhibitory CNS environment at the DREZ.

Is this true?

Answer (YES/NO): NO